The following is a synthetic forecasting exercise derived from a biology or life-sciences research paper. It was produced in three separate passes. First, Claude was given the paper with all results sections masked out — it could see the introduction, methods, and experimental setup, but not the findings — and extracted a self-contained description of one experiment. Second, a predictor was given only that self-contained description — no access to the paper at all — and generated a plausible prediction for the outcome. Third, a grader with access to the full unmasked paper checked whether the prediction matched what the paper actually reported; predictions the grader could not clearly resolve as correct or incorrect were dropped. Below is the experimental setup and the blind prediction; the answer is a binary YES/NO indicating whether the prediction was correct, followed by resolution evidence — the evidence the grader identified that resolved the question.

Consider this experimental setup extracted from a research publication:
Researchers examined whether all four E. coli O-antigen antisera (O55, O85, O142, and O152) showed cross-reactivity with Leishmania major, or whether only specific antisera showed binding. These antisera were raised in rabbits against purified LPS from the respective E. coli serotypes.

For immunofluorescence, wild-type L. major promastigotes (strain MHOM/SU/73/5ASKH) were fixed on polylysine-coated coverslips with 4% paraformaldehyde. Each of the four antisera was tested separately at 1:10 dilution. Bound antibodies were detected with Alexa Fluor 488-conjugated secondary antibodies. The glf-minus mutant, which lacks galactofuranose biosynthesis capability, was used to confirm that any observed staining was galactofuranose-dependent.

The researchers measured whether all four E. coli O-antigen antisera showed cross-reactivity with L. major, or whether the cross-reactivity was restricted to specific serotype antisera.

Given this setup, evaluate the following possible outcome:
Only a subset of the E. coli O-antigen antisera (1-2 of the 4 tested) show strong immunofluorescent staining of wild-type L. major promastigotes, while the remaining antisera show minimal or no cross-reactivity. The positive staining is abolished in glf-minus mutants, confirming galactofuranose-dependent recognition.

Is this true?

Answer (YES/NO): NO